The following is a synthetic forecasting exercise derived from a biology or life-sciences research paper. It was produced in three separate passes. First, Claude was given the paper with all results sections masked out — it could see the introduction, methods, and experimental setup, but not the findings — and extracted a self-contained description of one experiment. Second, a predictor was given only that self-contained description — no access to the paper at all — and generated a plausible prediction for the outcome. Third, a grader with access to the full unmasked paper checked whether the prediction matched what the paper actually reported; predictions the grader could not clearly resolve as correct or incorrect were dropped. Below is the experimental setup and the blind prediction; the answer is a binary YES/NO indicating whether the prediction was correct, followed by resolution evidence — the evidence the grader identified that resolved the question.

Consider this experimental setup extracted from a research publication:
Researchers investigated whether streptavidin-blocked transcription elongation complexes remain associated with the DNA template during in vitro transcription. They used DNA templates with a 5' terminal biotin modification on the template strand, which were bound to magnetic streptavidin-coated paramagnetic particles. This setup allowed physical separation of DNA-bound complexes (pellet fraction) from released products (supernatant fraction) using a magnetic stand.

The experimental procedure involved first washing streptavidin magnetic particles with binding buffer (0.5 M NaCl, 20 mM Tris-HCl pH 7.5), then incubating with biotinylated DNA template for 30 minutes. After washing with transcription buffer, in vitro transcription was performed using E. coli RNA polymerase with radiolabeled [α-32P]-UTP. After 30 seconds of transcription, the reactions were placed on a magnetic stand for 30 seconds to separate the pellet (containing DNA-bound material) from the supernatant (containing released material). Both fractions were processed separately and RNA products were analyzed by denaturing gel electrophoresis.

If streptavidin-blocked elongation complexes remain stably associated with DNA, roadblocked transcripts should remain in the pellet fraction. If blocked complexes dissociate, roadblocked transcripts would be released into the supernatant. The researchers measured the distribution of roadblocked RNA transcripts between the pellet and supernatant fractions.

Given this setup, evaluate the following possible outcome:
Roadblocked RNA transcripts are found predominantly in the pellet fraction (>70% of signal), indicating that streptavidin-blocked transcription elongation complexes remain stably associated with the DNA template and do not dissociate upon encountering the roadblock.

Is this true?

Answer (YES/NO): YES